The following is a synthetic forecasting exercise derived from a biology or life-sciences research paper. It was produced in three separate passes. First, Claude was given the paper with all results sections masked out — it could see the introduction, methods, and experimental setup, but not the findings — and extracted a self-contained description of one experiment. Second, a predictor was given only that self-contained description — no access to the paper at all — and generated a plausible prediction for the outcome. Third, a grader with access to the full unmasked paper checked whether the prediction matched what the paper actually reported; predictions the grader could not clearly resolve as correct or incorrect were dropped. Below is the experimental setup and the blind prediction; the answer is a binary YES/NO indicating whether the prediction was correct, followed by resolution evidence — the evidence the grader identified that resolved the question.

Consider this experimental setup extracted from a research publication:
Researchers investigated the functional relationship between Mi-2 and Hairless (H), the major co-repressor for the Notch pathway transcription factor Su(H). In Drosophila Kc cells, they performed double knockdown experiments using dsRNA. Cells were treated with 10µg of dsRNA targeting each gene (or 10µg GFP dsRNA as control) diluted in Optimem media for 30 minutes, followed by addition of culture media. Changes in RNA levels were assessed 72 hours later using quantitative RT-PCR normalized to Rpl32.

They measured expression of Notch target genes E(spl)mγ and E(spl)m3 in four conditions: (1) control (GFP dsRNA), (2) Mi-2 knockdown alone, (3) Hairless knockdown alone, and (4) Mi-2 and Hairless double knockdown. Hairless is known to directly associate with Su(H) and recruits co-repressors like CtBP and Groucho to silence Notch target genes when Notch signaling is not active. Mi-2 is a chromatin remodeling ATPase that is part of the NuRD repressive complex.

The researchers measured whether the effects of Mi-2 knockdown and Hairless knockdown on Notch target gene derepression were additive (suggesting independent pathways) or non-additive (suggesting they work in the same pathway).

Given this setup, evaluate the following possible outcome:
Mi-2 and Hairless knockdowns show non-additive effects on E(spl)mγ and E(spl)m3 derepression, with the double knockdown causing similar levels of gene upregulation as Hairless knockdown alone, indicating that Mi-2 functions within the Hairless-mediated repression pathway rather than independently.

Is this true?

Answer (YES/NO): NO